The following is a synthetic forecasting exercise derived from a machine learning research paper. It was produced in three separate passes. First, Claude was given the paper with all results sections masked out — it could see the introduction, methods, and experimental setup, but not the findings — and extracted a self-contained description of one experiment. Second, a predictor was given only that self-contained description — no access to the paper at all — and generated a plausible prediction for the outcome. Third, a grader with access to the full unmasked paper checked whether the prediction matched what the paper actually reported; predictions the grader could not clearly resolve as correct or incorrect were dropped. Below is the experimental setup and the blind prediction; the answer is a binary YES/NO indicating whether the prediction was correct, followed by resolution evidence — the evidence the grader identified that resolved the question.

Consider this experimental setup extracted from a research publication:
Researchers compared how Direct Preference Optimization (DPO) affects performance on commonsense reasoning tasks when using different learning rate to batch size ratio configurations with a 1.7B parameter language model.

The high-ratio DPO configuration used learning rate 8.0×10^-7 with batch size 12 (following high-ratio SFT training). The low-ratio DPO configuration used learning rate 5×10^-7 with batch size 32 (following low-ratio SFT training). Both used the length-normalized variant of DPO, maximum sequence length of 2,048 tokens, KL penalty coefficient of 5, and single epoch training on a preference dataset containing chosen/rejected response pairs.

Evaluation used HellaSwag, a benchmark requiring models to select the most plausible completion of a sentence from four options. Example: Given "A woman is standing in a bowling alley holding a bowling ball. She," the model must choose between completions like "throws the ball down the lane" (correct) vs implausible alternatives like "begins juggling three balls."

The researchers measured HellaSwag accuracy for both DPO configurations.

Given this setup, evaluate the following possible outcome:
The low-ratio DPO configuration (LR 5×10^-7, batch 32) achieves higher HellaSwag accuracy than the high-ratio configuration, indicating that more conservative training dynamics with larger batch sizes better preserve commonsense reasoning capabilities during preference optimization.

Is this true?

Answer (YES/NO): YES